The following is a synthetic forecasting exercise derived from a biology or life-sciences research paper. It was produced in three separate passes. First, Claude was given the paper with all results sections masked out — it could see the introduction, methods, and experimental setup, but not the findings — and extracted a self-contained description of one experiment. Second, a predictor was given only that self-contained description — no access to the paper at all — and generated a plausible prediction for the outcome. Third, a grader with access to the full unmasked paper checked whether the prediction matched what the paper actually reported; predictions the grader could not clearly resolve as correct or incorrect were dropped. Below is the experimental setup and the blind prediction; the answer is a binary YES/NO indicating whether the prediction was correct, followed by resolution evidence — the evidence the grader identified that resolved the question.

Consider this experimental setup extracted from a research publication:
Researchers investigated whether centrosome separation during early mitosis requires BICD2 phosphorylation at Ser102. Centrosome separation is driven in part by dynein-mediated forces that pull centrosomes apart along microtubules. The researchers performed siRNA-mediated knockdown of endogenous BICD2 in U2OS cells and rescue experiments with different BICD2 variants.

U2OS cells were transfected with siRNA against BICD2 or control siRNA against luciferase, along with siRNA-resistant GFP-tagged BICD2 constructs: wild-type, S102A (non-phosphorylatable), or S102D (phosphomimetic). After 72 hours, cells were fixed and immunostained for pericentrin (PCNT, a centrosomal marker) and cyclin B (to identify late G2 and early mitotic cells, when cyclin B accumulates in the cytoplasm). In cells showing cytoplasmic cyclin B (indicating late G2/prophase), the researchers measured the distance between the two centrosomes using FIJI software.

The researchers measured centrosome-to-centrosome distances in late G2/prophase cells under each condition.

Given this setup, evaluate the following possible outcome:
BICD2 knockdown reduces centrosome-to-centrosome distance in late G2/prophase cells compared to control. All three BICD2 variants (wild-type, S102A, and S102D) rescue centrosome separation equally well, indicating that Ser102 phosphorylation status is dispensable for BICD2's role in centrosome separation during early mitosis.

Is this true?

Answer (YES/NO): NO